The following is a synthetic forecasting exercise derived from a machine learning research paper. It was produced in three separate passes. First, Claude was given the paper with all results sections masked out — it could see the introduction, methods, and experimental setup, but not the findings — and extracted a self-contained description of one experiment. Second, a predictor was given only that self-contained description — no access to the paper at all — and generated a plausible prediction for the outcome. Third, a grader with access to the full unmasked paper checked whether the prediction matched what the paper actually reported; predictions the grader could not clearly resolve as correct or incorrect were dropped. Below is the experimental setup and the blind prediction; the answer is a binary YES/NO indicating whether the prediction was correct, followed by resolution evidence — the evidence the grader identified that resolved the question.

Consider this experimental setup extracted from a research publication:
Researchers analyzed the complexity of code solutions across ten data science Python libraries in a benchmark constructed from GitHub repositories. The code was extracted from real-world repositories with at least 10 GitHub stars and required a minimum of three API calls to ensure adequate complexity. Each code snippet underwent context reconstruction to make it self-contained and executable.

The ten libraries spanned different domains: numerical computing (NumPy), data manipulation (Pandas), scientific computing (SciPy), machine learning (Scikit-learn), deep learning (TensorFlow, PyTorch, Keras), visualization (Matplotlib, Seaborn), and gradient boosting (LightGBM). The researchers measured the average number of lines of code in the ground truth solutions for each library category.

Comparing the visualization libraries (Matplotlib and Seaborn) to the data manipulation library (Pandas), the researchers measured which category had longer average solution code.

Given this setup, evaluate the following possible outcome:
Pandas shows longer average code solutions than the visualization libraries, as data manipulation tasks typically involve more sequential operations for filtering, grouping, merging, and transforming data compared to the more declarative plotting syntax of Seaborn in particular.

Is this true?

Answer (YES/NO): YES